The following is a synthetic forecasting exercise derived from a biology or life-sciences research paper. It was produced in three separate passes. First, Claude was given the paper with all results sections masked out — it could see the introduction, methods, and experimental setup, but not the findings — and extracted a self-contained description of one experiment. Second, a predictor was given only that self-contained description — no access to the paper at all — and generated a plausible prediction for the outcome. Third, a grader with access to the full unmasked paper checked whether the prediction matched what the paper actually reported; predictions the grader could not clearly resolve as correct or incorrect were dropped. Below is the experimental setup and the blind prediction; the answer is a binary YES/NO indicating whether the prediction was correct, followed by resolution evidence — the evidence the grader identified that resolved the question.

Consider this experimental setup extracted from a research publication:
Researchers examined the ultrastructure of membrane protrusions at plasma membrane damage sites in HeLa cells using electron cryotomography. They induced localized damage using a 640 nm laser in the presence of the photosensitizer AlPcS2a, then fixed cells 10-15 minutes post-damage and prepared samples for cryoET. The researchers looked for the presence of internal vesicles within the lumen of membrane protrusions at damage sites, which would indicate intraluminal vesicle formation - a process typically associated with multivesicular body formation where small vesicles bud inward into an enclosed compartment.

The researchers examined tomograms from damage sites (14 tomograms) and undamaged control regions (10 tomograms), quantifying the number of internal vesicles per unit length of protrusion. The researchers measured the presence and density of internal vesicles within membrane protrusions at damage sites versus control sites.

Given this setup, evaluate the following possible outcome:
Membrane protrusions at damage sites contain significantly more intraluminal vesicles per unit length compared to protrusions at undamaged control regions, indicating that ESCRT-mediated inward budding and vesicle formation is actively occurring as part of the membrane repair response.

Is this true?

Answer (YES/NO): NO